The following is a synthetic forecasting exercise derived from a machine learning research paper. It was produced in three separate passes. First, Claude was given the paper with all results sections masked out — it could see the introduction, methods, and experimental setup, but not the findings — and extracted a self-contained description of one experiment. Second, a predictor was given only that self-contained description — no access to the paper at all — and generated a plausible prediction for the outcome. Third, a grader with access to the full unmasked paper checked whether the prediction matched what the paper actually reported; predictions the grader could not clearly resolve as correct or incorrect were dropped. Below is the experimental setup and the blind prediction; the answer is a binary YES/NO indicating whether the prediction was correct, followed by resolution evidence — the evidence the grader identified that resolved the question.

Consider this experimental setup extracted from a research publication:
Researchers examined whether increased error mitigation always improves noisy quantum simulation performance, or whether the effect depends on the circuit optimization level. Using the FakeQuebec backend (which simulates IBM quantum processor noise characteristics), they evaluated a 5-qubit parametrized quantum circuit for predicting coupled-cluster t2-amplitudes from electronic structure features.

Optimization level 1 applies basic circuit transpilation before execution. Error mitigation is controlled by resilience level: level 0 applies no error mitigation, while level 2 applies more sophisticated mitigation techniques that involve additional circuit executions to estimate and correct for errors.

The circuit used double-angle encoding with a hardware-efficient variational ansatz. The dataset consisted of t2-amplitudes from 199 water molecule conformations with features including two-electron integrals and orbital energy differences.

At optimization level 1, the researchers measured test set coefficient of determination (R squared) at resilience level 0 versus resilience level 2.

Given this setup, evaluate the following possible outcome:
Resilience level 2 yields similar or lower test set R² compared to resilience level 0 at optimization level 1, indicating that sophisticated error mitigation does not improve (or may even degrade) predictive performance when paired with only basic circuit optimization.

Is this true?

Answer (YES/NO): YES